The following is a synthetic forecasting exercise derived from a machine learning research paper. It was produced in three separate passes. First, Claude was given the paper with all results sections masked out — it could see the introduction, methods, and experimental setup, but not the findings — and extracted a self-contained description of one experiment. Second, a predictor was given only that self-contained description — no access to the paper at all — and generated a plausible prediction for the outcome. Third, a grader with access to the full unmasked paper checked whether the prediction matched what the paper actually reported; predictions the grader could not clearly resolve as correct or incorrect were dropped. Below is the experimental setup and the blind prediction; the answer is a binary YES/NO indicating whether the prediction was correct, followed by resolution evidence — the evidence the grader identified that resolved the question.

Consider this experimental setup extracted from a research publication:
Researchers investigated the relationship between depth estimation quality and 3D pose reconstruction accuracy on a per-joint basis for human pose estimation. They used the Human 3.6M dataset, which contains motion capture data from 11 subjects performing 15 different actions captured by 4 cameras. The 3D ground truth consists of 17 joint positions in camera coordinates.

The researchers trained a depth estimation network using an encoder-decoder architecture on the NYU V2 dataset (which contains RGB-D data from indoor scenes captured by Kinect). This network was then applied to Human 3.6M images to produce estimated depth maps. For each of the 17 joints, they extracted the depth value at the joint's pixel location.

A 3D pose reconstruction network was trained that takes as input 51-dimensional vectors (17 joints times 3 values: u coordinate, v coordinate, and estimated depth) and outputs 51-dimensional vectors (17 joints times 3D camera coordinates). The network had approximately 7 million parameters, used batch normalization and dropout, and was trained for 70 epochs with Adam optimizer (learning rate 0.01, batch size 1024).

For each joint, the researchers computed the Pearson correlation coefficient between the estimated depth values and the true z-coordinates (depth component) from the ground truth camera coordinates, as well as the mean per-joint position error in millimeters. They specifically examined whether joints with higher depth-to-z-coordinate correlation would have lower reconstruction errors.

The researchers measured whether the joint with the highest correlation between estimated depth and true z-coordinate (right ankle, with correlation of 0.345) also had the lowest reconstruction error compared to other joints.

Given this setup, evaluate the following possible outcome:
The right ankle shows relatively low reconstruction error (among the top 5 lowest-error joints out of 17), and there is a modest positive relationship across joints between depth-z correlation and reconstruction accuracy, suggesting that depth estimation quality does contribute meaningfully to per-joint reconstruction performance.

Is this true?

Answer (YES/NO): NO